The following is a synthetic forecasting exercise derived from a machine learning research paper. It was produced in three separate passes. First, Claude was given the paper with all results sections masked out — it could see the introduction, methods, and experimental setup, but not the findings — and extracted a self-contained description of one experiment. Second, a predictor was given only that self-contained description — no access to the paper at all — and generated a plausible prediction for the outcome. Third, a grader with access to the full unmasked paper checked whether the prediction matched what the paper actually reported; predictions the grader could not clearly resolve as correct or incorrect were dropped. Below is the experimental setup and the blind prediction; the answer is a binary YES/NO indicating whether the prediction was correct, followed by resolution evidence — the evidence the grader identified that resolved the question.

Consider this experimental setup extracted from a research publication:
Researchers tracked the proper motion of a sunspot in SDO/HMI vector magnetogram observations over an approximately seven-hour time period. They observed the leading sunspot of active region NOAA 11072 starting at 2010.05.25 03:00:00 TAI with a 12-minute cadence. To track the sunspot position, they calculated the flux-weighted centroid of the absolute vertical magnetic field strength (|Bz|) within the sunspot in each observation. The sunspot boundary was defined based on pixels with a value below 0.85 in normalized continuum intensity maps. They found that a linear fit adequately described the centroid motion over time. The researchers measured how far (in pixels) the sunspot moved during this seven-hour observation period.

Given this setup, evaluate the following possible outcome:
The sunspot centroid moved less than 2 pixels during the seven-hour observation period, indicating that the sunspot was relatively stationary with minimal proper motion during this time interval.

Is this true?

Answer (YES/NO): NO